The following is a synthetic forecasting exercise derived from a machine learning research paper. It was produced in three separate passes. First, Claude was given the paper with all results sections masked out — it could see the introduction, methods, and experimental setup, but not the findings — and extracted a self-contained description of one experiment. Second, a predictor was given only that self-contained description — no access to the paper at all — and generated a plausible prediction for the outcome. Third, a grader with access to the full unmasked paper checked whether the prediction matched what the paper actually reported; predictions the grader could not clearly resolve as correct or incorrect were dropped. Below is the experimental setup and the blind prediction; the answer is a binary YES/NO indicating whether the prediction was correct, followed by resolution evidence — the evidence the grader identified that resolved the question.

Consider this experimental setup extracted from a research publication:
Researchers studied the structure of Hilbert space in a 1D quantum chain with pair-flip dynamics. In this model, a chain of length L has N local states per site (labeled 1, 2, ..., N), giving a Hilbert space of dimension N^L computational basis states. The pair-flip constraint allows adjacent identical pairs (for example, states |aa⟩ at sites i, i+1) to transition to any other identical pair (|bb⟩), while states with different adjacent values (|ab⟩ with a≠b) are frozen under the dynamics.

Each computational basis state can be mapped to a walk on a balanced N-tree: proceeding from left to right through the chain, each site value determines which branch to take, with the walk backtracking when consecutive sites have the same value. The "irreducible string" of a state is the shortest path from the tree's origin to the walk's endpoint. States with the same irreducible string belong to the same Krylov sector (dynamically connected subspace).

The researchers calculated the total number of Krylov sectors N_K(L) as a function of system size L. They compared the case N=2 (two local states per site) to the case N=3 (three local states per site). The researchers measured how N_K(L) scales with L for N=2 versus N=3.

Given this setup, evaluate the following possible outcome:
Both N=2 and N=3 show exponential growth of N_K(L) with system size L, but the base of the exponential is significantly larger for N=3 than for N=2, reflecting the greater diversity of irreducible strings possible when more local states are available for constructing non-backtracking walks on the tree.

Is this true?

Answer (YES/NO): NO